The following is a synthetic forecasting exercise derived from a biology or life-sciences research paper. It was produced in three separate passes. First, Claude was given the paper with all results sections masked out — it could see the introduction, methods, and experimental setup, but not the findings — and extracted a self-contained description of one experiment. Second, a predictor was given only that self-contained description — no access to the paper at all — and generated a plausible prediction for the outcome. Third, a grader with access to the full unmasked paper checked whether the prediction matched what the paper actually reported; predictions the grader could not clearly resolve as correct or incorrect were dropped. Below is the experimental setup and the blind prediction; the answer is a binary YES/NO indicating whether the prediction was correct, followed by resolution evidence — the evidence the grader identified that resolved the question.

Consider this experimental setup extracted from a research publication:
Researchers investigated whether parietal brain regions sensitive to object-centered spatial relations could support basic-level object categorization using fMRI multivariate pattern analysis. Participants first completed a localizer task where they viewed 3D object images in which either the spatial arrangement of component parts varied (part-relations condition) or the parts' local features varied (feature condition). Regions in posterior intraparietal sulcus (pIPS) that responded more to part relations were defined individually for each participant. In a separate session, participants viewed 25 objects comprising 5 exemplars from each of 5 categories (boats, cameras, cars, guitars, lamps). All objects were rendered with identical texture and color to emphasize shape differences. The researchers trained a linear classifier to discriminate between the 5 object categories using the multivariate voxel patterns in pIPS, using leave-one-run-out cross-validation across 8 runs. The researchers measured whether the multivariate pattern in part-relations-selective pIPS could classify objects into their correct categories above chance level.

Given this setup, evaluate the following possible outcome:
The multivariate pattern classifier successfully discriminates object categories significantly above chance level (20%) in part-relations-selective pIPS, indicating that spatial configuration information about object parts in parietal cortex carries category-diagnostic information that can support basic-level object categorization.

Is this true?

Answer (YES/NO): YES